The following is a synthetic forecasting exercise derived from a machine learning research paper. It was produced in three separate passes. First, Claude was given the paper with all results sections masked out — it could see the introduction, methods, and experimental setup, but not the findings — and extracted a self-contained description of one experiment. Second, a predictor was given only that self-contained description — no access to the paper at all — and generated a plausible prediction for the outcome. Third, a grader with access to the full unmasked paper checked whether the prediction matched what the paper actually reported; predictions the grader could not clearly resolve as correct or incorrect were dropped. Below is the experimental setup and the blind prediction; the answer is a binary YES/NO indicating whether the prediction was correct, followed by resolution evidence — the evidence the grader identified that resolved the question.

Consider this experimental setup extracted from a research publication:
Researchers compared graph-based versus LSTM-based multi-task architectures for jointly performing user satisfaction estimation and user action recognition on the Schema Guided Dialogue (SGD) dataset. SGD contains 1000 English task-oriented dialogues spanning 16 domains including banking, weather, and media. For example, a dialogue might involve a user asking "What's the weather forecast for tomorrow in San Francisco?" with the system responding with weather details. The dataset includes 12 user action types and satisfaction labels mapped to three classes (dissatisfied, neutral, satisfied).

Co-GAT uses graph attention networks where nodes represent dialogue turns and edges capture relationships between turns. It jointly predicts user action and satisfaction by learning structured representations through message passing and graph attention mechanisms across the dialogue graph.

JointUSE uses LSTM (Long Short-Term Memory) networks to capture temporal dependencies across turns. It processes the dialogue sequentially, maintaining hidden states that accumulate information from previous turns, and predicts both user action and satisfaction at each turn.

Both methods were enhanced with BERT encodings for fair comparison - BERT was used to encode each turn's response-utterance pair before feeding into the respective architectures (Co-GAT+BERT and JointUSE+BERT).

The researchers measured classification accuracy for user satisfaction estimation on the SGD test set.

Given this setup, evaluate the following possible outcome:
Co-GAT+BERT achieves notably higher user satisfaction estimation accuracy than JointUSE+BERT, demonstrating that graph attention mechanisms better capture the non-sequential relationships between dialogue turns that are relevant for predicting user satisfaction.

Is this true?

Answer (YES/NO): NO